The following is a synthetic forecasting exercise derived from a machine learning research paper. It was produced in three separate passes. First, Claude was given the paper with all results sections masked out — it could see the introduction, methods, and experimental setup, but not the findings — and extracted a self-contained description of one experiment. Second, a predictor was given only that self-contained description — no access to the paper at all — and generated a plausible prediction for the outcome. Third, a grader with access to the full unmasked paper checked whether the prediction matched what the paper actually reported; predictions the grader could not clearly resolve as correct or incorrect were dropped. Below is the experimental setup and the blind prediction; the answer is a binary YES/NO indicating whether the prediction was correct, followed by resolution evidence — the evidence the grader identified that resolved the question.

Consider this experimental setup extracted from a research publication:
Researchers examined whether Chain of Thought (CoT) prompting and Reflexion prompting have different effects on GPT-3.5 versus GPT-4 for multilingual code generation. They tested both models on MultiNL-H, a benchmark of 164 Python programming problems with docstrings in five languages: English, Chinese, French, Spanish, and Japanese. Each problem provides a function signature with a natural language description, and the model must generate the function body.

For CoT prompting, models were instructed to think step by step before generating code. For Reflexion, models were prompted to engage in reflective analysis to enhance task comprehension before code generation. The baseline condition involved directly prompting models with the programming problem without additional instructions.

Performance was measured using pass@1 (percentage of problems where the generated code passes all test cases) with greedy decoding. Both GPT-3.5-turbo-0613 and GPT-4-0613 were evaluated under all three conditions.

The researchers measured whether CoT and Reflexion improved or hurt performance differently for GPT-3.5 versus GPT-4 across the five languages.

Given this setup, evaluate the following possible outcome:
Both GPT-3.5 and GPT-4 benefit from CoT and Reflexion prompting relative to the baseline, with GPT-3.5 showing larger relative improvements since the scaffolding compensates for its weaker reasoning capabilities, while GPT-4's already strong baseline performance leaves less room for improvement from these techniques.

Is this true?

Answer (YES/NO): NO